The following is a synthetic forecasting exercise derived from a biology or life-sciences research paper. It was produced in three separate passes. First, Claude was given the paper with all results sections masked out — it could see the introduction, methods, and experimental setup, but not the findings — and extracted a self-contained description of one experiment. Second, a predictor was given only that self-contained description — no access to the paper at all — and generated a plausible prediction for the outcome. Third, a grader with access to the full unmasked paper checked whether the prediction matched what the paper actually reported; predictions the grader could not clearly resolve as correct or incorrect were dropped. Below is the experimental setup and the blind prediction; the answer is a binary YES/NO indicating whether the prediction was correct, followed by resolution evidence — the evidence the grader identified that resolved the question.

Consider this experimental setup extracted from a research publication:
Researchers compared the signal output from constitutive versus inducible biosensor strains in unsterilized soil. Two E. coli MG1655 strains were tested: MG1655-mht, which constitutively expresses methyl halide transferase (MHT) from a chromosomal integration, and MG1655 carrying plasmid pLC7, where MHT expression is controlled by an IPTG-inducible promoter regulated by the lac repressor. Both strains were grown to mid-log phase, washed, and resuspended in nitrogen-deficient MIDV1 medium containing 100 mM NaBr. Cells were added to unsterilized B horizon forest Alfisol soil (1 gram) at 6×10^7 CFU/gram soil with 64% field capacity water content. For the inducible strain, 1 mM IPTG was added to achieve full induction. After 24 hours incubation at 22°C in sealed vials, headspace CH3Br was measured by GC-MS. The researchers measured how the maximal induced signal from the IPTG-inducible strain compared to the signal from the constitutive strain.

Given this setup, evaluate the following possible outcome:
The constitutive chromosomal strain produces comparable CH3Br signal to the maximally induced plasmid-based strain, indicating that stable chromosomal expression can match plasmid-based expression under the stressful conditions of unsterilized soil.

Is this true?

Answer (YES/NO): NO